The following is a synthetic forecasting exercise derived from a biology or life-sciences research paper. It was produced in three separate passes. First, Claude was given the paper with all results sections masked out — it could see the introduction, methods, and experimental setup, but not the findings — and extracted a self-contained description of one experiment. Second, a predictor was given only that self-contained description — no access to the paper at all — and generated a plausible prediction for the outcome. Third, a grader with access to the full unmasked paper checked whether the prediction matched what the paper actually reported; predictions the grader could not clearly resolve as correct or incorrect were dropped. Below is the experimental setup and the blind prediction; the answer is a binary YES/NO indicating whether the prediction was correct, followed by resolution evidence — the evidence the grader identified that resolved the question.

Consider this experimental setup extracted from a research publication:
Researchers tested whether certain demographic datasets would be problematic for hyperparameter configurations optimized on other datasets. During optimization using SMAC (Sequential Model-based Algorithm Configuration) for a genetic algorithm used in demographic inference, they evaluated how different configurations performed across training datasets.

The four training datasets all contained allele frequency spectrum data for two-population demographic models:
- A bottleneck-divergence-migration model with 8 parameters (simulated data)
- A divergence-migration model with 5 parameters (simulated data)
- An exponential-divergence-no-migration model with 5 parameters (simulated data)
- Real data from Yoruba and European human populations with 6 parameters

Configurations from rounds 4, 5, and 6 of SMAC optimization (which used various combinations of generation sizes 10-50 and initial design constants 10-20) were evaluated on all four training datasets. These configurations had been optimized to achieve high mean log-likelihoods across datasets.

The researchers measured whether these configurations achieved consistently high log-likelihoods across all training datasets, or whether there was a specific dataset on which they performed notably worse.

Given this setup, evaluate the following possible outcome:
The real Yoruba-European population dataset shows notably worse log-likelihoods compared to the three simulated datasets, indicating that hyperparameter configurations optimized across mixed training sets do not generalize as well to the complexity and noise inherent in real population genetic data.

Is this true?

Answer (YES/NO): NO